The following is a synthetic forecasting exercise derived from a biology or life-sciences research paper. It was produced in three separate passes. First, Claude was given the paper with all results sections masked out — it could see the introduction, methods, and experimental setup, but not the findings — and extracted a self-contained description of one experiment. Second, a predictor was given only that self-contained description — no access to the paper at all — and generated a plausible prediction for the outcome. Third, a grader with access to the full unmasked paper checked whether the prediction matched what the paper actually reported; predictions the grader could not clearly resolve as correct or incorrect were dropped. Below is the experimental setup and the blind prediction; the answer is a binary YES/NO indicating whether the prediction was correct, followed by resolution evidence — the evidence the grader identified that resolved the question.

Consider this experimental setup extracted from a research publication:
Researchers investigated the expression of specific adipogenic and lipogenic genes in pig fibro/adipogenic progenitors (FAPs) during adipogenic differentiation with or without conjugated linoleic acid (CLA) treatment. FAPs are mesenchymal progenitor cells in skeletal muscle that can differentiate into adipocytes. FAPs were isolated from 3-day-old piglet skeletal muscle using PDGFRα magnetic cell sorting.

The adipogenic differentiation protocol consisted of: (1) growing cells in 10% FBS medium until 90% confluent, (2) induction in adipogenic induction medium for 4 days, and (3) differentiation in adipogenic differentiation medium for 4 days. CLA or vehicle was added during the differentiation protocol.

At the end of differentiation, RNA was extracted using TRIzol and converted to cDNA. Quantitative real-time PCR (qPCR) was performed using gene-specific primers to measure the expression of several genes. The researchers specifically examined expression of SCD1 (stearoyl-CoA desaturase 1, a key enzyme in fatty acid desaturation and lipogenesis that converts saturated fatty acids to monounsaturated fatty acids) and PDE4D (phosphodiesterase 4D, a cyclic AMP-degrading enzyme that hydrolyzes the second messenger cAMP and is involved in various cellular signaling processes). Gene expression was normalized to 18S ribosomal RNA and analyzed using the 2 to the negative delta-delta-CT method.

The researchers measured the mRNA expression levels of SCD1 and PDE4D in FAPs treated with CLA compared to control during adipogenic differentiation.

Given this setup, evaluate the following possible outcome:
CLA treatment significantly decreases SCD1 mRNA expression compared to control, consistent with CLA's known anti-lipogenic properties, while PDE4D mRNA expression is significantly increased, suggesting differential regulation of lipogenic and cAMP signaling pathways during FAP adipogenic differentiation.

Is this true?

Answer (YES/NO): NO